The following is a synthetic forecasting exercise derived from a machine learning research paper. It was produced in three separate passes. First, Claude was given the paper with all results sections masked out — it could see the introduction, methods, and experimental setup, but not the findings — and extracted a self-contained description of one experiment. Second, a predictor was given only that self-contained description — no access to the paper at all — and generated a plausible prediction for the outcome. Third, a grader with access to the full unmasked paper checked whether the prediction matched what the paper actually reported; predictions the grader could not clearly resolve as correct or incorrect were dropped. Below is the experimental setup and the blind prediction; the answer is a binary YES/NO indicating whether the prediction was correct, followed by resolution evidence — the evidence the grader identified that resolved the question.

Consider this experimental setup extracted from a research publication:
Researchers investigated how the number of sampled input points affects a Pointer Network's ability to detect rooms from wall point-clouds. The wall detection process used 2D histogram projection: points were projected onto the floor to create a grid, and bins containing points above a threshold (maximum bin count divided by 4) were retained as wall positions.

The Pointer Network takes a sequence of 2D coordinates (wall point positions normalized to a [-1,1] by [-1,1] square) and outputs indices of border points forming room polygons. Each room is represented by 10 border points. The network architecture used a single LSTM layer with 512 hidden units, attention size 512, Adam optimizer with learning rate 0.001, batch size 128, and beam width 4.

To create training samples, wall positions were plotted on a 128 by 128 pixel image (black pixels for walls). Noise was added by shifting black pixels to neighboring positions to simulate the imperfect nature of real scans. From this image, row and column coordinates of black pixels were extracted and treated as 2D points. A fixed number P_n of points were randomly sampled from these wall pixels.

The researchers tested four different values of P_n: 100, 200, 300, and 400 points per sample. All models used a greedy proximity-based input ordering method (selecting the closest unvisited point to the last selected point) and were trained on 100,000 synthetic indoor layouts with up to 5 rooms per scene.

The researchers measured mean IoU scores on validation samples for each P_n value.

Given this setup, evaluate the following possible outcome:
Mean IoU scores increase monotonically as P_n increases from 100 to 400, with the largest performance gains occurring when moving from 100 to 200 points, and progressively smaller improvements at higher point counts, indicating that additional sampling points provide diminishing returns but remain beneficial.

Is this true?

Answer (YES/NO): NO